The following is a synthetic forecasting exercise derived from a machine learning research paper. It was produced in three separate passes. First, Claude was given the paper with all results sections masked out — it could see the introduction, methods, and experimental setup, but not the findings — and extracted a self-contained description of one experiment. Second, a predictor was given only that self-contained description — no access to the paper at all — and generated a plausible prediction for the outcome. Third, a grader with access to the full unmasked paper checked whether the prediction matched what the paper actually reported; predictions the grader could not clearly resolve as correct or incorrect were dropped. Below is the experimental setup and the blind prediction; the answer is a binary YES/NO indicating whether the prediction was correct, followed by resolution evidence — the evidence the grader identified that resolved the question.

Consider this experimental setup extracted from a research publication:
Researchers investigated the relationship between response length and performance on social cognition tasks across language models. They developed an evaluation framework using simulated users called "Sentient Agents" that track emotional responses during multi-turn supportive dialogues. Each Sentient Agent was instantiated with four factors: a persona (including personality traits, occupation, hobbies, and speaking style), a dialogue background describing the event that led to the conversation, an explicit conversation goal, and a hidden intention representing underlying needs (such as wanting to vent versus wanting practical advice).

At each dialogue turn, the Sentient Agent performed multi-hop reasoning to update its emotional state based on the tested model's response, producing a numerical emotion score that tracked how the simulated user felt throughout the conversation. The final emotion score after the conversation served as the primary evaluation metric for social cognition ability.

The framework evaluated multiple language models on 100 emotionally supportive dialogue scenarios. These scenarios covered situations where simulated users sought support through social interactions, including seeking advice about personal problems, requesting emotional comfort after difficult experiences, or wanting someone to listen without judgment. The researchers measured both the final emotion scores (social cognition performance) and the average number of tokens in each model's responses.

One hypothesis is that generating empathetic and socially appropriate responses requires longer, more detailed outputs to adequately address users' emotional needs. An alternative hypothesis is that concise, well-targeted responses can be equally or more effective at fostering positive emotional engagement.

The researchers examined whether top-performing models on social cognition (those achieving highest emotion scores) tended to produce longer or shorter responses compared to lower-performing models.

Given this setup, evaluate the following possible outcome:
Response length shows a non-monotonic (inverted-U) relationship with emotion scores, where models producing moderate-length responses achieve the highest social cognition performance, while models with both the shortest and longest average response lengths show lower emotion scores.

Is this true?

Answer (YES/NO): NO